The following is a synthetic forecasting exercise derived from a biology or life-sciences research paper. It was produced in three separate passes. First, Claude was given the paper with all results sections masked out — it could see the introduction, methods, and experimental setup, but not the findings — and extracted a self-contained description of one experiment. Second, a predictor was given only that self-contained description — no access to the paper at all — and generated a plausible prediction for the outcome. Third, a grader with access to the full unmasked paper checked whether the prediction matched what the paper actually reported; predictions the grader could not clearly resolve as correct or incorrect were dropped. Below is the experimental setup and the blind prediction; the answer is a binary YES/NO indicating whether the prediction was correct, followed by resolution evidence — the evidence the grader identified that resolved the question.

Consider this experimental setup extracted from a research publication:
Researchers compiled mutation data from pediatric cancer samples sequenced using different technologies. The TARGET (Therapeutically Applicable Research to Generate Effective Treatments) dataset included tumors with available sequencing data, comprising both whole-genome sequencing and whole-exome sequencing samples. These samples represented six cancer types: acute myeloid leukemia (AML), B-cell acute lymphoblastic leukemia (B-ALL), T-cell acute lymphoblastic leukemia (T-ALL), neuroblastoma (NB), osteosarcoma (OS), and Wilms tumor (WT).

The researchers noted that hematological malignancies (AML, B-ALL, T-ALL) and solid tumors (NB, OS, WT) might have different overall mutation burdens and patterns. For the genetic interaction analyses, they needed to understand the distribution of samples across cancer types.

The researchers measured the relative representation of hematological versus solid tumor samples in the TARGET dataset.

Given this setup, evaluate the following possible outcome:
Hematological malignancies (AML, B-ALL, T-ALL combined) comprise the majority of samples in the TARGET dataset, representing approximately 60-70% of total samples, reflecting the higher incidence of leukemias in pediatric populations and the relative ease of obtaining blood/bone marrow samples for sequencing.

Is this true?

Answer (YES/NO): YES